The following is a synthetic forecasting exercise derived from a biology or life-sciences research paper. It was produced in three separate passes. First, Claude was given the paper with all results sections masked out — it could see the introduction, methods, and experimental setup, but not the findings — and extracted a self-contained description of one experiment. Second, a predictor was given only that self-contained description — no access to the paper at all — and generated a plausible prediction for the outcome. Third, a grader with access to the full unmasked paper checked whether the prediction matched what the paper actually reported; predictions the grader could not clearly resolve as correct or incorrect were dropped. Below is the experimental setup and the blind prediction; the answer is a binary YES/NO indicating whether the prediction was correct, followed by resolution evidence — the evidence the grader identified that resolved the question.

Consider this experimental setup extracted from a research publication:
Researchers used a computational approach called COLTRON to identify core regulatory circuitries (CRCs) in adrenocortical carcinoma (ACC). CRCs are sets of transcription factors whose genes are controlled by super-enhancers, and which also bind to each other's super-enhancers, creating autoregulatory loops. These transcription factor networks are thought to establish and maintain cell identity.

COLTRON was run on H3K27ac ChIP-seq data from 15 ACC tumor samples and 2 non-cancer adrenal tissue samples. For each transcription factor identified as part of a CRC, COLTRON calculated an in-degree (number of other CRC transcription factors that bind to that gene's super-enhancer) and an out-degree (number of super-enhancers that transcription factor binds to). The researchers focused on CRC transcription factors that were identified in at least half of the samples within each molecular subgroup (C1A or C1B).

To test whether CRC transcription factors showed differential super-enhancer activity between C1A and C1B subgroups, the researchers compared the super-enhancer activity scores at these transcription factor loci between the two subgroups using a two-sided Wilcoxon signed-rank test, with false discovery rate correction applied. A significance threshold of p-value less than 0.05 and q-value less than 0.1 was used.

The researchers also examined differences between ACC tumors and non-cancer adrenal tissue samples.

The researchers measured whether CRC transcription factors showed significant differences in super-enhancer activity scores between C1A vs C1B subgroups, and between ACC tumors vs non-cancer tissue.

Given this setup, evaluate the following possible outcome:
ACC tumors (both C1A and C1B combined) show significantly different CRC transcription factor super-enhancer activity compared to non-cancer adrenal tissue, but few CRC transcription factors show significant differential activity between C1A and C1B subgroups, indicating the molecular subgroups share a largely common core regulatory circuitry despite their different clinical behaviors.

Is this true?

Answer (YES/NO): NO